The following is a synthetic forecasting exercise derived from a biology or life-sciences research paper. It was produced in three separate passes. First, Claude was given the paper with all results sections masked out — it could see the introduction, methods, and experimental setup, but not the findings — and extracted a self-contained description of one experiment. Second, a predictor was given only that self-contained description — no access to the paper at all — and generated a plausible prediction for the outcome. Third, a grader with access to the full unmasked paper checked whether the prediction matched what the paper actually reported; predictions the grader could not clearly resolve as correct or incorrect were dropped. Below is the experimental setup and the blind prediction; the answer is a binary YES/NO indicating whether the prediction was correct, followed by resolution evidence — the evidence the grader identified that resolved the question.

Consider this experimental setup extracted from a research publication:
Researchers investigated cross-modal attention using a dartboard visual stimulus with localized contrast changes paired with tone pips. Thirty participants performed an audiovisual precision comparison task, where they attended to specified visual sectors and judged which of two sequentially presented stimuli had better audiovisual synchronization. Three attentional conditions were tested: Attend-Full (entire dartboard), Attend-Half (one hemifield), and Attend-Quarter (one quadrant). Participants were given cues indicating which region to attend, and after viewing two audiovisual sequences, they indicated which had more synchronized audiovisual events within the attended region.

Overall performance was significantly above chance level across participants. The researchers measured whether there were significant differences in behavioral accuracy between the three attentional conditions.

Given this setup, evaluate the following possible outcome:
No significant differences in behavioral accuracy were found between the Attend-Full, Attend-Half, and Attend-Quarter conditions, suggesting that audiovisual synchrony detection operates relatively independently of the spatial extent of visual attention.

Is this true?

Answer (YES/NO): YES